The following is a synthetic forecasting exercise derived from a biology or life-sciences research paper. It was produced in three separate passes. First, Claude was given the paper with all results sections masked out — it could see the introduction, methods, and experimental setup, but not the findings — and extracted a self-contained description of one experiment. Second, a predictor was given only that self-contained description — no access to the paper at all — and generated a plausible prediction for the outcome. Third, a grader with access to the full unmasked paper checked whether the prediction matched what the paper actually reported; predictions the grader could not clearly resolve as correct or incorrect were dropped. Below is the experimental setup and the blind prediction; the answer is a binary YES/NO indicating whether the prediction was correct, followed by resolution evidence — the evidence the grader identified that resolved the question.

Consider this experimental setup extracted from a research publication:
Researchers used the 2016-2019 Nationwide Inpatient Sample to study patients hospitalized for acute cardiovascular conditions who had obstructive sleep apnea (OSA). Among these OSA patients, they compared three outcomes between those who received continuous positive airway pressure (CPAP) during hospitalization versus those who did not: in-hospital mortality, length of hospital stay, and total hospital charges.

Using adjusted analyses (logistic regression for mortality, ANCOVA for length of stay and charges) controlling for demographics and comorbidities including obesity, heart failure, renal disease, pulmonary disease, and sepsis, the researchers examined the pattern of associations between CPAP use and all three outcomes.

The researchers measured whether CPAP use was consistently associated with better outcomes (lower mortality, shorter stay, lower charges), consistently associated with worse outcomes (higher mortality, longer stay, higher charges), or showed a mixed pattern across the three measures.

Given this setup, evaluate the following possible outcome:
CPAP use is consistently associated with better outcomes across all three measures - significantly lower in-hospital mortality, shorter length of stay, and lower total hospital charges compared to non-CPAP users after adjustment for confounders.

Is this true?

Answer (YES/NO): NO